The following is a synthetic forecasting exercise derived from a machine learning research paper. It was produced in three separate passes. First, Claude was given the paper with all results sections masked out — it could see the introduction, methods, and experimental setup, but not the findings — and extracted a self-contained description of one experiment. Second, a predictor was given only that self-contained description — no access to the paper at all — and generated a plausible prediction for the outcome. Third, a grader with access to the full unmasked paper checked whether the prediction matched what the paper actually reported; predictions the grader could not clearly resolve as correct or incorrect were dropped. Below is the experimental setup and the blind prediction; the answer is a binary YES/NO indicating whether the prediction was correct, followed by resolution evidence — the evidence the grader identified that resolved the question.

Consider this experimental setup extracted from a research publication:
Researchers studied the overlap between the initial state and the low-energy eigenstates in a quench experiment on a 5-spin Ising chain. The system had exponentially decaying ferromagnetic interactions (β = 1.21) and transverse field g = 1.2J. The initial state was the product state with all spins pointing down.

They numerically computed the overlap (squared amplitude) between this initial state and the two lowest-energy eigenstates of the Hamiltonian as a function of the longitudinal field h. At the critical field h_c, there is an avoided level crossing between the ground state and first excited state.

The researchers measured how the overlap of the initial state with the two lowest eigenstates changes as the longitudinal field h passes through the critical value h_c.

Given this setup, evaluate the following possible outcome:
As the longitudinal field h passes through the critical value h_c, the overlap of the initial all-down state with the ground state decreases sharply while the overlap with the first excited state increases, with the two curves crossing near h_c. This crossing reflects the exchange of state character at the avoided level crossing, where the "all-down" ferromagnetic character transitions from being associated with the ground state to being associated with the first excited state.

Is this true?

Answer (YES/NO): YES